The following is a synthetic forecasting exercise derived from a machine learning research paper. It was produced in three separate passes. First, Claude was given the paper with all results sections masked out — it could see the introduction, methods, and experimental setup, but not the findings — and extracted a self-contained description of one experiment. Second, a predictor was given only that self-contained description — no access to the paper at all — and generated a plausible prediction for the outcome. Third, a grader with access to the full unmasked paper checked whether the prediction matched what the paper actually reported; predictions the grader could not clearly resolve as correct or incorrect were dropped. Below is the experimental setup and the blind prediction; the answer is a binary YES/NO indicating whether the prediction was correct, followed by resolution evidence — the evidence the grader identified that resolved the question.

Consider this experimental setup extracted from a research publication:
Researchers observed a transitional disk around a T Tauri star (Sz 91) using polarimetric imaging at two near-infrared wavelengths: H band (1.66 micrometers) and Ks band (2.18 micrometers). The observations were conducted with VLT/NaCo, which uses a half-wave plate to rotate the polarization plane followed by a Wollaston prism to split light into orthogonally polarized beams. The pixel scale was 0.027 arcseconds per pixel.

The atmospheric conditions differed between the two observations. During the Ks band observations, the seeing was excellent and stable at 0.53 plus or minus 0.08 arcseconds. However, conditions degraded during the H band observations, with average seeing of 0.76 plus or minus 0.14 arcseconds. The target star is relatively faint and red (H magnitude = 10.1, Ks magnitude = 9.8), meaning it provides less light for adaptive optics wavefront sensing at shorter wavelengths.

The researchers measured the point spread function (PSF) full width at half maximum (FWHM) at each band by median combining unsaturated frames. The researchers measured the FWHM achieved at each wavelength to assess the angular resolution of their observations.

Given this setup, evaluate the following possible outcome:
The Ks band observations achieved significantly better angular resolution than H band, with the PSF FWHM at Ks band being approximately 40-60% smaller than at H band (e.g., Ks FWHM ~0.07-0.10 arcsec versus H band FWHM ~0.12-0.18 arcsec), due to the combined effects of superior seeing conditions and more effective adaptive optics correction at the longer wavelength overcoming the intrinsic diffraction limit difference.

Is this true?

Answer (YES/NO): NO